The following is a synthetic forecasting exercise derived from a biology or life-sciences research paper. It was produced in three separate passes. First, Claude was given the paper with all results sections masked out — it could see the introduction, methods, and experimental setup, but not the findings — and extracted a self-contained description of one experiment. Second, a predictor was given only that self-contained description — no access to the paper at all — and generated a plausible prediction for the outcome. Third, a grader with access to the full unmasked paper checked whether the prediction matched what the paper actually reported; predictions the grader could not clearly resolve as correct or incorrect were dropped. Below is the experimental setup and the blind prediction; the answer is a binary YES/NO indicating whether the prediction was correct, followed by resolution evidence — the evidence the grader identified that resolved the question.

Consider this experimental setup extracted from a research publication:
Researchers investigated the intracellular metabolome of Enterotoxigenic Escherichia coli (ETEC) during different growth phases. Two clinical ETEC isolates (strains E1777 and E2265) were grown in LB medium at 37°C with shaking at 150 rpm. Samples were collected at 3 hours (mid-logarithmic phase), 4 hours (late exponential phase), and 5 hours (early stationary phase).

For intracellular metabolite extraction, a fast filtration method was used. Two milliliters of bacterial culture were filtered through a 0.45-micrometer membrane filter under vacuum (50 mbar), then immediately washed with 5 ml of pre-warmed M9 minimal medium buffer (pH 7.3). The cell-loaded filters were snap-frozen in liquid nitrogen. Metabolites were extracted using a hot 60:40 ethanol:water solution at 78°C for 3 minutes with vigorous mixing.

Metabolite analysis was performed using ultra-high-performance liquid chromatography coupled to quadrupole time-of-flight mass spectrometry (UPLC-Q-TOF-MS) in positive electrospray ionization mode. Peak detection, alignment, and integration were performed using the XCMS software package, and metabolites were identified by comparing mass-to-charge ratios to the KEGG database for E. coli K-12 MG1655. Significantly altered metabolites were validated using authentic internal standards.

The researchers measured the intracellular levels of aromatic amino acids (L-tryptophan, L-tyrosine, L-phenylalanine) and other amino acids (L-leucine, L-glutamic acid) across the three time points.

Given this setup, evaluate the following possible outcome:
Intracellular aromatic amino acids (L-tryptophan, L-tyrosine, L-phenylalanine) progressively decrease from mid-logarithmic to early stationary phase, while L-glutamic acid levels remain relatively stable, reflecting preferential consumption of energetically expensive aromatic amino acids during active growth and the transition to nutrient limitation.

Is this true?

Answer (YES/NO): NO